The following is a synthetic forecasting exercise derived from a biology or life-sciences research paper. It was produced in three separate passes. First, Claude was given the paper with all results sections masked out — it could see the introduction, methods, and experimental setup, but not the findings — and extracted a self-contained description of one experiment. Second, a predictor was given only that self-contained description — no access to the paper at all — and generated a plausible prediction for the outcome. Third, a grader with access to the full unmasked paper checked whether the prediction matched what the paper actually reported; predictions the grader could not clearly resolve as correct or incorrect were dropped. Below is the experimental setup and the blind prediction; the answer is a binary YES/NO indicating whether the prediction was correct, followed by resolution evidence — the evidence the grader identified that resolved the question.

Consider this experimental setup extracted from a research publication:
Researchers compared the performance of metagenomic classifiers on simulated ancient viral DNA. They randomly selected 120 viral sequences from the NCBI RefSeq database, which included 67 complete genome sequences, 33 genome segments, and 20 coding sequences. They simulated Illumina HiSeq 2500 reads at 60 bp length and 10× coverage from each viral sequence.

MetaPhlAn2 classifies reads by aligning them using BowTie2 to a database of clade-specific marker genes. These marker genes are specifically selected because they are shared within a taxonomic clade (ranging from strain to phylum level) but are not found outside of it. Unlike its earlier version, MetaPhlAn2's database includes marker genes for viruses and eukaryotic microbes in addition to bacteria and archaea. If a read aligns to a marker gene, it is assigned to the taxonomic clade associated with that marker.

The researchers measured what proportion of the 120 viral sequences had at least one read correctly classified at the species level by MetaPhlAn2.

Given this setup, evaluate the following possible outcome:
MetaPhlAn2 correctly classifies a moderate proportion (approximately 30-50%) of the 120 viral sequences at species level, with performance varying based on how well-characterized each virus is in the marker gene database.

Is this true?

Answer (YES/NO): YES